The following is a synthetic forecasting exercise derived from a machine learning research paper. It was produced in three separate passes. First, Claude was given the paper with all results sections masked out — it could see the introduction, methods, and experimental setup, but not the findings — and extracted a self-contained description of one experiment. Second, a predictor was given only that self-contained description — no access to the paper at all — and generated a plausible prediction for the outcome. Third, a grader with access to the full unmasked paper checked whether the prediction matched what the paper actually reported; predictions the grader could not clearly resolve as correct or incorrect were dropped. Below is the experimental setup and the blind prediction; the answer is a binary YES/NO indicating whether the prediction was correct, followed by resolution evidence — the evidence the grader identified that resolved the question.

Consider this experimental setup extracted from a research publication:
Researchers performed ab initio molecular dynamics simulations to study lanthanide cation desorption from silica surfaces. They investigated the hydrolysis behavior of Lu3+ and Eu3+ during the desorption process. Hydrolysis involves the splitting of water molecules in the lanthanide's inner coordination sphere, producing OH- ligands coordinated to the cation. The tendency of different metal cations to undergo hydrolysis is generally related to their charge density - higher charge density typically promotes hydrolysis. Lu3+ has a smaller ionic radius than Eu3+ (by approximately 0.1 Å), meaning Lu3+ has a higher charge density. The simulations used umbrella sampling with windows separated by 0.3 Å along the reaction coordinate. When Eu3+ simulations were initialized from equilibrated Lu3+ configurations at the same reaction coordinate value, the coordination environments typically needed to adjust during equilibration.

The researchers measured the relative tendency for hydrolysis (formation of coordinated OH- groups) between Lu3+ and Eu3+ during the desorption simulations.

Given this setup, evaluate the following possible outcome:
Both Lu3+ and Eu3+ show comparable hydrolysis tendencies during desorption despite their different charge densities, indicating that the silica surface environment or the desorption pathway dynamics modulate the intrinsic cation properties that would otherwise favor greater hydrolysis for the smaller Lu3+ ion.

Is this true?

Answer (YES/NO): NO